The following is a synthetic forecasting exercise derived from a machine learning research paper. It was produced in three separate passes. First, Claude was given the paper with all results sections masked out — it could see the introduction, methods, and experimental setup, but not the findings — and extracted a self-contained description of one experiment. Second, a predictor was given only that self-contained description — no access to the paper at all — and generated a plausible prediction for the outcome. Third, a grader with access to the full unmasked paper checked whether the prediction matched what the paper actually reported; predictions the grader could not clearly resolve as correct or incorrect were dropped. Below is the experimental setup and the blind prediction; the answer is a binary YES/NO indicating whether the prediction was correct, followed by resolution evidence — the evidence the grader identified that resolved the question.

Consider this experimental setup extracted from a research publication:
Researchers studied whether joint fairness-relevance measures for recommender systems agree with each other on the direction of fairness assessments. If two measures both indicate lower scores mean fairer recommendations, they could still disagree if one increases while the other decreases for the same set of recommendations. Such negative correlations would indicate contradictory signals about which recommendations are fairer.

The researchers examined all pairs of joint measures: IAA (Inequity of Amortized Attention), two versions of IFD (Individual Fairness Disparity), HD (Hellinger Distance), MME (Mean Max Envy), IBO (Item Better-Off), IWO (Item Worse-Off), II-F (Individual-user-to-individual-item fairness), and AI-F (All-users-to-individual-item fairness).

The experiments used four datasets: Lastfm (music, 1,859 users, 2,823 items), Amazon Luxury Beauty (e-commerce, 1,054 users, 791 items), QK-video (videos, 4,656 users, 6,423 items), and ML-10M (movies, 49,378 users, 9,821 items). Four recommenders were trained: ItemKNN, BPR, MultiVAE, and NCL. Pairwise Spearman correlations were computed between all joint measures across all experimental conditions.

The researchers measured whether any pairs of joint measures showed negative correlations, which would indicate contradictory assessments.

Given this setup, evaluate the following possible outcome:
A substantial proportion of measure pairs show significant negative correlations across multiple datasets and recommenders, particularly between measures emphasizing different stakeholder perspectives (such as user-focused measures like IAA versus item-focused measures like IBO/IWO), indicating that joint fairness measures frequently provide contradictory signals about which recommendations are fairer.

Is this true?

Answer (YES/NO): YES